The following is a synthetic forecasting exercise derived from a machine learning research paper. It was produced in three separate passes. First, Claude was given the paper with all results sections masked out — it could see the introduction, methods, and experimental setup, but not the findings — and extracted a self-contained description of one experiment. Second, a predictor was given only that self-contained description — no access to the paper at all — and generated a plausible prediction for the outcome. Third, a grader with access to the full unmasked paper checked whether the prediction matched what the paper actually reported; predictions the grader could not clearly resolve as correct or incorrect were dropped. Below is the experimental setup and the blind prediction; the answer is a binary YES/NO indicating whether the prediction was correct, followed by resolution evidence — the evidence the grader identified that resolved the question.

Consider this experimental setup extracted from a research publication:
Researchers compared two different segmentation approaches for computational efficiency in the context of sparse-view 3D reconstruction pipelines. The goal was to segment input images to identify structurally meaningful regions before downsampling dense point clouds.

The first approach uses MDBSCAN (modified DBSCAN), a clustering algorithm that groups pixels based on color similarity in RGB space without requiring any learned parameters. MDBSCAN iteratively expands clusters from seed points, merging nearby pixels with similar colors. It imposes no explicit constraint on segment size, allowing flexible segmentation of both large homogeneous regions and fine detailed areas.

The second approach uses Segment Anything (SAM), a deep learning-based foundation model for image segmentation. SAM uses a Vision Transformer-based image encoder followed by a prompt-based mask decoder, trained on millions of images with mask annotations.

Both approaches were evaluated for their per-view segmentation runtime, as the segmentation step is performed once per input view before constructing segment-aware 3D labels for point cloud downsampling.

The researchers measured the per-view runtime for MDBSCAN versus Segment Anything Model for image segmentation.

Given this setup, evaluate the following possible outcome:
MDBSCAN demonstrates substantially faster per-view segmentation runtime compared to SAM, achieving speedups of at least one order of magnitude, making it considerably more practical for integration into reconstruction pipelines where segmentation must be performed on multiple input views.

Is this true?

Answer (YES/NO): YES